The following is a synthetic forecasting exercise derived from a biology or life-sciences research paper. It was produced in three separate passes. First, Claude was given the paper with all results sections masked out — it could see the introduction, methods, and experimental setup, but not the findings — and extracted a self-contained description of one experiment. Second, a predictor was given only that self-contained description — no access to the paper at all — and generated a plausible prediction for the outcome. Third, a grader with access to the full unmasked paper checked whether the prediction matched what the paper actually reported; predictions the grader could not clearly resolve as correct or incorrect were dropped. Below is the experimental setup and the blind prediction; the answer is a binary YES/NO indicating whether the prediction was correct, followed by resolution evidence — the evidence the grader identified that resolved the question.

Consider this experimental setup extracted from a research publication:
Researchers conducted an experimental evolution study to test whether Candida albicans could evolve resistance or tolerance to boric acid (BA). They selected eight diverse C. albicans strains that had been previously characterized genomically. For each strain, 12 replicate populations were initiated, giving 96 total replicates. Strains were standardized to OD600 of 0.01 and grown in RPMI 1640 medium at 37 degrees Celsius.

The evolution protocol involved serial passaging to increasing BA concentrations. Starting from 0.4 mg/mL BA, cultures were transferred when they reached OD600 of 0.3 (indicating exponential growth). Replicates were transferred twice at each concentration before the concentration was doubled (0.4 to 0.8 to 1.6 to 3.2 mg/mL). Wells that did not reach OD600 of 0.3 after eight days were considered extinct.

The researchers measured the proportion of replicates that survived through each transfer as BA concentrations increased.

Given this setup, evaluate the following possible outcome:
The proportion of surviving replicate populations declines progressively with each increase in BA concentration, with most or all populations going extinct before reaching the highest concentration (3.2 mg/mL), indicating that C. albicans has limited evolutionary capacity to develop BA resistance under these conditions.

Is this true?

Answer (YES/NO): YES